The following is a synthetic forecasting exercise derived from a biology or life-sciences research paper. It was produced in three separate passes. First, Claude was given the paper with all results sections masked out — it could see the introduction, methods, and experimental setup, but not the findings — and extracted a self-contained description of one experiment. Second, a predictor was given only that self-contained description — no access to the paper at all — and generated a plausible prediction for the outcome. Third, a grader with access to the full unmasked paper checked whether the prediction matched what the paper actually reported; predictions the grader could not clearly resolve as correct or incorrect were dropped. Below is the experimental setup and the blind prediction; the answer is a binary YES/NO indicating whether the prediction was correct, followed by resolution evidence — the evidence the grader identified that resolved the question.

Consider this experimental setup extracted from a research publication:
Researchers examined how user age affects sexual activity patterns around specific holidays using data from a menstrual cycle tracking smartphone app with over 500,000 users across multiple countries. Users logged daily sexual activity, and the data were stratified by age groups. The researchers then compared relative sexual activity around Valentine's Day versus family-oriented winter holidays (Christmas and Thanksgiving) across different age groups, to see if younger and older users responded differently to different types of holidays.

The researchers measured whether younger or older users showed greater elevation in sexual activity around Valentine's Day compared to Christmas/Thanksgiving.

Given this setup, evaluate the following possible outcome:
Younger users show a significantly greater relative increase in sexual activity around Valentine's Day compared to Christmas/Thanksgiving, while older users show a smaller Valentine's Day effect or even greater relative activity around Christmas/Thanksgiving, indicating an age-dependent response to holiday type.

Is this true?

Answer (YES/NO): YES